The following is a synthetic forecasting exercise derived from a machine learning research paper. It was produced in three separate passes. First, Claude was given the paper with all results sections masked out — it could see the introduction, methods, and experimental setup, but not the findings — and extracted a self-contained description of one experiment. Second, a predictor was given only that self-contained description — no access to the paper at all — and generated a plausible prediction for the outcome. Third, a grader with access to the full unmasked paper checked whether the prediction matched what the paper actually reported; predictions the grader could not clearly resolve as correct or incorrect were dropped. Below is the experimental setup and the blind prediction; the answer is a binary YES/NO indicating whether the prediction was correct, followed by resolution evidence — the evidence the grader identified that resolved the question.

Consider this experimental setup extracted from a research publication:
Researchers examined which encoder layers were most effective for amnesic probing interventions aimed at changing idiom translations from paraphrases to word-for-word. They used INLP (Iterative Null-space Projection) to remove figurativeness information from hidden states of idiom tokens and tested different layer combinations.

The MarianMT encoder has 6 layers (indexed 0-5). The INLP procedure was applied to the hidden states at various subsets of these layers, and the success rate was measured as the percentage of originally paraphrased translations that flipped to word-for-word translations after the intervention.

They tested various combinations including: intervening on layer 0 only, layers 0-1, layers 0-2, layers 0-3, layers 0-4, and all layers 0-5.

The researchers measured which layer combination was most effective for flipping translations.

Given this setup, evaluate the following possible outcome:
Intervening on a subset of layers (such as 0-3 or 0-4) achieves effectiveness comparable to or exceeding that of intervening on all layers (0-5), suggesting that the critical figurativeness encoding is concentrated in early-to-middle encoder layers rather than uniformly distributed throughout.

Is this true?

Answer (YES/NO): YES